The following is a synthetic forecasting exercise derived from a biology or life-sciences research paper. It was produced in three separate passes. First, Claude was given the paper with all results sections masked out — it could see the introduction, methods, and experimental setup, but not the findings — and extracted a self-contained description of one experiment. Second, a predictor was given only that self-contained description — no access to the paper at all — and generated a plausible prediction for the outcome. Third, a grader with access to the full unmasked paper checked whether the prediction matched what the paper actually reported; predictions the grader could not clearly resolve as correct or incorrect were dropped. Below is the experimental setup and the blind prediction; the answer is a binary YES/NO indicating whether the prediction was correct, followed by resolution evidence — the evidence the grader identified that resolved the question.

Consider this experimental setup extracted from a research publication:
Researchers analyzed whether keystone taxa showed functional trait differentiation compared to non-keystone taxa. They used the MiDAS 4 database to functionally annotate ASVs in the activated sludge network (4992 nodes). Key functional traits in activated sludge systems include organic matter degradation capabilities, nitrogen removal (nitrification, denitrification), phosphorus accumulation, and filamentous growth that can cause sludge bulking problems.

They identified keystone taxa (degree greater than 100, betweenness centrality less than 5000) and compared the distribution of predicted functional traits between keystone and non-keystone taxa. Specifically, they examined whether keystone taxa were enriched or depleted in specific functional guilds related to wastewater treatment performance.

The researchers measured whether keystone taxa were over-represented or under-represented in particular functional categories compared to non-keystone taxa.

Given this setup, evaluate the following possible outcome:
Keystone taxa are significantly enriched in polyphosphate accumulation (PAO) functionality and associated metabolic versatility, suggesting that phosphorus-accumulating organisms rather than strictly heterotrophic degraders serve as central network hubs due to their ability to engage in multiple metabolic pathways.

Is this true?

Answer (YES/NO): NO